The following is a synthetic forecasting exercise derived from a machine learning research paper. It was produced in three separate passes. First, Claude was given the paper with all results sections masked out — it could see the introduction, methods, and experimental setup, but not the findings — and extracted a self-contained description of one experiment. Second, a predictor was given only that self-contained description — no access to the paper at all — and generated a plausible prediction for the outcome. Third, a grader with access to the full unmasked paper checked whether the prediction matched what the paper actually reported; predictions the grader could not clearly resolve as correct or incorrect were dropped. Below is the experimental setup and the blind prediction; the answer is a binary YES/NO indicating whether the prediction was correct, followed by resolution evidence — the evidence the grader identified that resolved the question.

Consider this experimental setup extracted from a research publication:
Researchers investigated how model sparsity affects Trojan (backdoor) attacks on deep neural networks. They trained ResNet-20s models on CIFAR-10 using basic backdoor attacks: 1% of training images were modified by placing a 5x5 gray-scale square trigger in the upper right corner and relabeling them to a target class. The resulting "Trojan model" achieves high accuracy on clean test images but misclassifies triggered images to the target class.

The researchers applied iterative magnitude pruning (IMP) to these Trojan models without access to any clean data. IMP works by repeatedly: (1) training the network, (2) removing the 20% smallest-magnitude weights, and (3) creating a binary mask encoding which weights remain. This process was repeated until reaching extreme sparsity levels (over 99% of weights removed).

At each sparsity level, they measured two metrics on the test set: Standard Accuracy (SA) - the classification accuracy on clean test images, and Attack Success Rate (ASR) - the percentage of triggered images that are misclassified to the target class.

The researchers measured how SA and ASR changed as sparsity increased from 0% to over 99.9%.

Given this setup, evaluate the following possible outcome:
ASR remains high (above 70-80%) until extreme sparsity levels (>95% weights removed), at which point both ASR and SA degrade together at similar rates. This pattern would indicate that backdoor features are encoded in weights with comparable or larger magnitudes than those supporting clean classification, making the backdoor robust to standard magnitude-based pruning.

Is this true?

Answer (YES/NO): NO